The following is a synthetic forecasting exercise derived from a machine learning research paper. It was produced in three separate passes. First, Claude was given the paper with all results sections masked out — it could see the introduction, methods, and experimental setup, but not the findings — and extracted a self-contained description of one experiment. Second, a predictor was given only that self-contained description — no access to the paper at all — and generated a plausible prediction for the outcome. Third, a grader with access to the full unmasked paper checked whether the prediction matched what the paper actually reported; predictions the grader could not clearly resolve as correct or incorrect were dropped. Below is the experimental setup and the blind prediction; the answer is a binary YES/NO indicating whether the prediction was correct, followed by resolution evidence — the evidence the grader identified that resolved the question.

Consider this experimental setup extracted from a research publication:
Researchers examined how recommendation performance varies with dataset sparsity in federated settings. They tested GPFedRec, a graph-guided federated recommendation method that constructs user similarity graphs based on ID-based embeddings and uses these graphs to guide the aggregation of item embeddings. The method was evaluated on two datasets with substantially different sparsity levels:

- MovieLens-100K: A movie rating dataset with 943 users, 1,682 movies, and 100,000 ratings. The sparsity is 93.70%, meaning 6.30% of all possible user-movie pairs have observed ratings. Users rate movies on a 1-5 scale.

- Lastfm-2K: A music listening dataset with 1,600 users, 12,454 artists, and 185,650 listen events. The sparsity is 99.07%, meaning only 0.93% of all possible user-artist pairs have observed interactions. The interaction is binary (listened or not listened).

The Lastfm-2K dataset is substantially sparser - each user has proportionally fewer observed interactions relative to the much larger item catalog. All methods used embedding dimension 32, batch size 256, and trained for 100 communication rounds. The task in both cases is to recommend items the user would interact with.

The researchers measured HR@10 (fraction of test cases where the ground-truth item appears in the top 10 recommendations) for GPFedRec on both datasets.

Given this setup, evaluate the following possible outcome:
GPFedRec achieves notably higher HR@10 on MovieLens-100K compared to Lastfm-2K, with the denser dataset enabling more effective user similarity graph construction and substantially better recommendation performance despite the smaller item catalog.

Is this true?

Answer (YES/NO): NO